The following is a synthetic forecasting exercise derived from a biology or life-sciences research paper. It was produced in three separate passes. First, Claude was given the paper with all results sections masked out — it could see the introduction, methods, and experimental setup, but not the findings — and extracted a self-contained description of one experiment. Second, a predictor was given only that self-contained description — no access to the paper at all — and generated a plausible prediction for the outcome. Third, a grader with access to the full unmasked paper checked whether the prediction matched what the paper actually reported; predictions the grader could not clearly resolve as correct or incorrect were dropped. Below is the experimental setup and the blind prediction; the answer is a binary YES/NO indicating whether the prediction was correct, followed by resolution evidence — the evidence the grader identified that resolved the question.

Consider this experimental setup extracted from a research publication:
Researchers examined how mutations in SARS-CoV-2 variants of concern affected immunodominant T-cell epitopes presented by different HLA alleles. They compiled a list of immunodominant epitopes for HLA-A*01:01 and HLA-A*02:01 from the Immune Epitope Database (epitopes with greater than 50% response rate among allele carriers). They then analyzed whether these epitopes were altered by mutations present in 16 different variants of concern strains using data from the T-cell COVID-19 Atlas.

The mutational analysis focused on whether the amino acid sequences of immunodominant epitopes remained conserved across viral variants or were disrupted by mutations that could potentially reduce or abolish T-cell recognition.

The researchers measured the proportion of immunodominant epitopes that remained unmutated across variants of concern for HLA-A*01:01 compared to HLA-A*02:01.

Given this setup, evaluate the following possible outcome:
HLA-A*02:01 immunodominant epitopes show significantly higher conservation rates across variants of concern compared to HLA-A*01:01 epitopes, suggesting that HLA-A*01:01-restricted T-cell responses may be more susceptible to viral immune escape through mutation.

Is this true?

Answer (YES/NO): NO